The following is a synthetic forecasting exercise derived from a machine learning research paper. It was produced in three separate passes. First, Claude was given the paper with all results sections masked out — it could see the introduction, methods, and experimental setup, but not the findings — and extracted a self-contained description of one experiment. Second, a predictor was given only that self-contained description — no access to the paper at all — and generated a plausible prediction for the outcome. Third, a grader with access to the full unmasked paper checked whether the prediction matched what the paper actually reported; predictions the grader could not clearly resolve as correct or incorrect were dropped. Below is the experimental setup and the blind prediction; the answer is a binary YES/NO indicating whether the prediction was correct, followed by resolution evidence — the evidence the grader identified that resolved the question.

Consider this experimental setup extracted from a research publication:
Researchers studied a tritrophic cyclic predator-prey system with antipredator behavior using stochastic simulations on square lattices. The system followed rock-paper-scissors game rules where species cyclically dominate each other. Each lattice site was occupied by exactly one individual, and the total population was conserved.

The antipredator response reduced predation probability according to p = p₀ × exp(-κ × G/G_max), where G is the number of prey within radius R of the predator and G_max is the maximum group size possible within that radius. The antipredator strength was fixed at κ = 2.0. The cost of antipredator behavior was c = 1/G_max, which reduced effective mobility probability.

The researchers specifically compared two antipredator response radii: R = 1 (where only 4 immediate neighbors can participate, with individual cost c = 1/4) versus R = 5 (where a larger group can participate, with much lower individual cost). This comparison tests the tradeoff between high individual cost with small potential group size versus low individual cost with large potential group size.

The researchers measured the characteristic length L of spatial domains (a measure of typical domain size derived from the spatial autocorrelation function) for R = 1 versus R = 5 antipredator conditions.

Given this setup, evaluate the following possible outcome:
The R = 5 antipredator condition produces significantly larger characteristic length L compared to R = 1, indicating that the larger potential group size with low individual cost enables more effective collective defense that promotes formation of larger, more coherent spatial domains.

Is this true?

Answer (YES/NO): YES